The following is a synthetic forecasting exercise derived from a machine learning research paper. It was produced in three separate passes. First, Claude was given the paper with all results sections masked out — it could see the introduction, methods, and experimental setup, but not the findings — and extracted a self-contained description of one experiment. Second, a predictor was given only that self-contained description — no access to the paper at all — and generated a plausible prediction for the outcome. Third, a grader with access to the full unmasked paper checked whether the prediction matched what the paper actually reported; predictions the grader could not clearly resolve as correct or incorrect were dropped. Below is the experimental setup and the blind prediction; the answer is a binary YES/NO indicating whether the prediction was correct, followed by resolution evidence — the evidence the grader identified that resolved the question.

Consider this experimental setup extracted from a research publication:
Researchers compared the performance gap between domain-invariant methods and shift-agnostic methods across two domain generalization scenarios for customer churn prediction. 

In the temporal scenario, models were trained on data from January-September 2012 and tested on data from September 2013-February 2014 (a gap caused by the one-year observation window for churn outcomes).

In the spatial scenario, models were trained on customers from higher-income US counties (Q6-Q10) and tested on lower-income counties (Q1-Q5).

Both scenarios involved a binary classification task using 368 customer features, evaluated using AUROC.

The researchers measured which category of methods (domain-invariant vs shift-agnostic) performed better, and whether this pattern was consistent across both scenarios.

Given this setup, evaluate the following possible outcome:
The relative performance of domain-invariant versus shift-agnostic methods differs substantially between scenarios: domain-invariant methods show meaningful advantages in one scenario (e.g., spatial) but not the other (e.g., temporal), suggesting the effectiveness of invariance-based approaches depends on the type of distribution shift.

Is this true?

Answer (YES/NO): NO